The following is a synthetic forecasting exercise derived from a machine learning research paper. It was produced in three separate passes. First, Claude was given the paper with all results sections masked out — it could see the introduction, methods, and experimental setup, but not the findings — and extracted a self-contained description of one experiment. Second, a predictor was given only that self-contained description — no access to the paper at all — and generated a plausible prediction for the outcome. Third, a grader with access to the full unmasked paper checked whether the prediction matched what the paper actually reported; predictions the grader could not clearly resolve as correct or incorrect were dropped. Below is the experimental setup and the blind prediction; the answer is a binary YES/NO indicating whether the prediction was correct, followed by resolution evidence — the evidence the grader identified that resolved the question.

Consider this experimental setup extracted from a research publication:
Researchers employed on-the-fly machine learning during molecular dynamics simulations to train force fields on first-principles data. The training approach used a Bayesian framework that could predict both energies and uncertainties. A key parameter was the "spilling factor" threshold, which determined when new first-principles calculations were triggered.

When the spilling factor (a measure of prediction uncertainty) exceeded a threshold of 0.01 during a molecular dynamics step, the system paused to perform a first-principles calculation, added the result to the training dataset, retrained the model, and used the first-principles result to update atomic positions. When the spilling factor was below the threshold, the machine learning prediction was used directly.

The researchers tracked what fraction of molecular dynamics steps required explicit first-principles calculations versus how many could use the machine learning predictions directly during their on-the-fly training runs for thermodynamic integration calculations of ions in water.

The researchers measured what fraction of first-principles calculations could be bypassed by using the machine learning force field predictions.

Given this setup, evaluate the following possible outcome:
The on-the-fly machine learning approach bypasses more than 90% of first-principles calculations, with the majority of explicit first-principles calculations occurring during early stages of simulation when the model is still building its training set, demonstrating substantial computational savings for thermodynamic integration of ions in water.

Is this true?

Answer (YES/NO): YES